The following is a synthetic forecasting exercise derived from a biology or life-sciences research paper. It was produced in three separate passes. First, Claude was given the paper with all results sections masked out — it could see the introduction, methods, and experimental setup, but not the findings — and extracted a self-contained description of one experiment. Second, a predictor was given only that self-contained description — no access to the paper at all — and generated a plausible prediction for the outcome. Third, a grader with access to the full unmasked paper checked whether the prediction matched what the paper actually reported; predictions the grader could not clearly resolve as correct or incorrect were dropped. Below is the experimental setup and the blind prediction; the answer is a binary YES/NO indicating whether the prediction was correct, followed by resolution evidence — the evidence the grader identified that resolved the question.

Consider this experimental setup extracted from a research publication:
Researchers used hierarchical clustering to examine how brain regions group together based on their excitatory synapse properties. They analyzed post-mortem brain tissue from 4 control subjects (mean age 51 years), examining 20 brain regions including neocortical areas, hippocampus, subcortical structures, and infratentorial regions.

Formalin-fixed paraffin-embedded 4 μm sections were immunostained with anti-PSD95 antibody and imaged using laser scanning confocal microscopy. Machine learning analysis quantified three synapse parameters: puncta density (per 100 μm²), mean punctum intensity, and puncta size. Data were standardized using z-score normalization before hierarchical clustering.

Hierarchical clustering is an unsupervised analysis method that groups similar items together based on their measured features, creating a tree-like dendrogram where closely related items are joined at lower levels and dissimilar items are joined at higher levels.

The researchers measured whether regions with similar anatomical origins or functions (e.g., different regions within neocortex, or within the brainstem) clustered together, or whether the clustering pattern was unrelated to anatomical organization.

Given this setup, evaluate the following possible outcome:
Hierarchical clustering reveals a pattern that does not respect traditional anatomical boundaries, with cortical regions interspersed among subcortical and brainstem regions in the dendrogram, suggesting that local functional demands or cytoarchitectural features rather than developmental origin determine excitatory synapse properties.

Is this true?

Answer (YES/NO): NO